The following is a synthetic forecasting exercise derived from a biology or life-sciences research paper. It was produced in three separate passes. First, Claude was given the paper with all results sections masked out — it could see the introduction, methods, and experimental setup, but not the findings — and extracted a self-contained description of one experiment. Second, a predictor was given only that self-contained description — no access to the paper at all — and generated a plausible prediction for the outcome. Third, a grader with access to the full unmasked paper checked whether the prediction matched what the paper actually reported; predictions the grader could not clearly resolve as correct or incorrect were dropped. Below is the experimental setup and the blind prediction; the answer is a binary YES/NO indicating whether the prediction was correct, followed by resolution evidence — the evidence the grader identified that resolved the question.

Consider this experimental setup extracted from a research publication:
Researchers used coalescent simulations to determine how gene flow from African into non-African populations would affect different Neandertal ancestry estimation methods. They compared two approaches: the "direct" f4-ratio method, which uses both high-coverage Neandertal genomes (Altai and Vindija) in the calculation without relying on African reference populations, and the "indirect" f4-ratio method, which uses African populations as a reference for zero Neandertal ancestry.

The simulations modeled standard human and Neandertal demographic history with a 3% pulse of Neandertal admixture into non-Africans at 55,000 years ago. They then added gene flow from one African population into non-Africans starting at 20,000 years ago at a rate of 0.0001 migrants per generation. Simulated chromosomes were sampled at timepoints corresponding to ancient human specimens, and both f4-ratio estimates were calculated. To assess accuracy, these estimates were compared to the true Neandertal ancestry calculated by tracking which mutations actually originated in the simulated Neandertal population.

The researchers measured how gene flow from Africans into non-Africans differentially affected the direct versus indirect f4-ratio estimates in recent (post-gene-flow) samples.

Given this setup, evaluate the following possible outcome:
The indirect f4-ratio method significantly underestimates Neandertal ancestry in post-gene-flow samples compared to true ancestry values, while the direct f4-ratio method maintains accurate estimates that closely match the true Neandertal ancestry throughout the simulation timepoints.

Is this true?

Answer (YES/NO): NO